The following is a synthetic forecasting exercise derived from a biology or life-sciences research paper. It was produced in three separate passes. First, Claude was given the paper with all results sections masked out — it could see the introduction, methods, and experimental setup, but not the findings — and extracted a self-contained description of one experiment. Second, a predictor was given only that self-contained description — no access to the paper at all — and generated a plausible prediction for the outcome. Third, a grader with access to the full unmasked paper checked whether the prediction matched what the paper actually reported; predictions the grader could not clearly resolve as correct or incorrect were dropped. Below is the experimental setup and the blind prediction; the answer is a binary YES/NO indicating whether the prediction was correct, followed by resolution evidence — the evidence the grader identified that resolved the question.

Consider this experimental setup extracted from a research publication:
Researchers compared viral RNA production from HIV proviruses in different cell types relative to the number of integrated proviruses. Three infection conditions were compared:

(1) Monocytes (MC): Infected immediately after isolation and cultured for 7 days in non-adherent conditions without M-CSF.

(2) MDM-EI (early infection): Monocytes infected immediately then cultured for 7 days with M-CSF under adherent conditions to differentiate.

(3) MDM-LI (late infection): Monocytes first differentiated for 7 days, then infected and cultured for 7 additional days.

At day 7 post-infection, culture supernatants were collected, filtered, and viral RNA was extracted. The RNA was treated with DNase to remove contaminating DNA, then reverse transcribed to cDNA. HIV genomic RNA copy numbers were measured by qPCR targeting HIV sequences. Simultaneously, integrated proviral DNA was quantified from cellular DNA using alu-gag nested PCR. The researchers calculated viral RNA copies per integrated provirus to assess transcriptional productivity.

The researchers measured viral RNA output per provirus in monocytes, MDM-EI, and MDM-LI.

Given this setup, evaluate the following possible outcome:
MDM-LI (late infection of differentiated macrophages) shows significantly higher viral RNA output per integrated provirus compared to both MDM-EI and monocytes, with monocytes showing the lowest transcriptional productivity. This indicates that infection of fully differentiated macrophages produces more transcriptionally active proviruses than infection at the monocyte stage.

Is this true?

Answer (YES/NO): NO